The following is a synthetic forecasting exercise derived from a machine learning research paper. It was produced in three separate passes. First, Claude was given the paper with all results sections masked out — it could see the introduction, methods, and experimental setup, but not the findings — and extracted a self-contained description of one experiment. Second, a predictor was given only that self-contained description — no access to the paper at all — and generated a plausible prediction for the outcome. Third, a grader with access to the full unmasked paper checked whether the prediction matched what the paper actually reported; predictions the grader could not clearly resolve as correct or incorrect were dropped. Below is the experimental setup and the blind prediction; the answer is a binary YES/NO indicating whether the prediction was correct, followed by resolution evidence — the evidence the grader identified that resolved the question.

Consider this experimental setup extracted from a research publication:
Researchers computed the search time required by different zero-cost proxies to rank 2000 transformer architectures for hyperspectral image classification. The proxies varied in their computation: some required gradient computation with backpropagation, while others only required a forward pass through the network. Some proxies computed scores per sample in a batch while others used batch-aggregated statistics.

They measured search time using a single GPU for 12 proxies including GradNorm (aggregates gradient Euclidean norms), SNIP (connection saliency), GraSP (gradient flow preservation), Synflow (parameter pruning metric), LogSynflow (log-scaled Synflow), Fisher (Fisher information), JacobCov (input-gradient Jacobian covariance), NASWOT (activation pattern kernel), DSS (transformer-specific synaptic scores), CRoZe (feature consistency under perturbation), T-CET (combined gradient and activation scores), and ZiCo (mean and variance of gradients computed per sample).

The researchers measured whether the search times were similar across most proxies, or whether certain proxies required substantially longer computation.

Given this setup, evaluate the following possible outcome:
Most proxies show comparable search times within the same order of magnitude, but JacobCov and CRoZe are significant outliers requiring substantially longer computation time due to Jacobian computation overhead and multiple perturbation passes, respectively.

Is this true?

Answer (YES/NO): NO